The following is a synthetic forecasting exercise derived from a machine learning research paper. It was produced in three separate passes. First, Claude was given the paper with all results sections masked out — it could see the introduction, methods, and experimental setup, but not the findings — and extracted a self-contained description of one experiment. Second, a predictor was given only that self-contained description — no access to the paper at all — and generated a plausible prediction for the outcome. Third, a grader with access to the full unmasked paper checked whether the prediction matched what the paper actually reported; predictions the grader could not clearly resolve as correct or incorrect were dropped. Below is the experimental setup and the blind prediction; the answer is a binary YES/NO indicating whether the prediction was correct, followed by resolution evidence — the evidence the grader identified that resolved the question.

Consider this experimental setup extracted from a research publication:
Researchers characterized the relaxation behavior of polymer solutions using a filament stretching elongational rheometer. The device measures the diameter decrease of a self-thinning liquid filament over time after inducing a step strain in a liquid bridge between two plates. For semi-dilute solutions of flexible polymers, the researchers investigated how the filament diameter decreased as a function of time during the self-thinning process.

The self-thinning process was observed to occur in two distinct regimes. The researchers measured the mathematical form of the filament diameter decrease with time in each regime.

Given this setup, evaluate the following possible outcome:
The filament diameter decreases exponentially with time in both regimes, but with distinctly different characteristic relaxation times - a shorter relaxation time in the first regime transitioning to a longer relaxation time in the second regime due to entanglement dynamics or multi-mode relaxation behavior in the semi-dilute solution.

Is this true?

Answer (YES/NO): NO